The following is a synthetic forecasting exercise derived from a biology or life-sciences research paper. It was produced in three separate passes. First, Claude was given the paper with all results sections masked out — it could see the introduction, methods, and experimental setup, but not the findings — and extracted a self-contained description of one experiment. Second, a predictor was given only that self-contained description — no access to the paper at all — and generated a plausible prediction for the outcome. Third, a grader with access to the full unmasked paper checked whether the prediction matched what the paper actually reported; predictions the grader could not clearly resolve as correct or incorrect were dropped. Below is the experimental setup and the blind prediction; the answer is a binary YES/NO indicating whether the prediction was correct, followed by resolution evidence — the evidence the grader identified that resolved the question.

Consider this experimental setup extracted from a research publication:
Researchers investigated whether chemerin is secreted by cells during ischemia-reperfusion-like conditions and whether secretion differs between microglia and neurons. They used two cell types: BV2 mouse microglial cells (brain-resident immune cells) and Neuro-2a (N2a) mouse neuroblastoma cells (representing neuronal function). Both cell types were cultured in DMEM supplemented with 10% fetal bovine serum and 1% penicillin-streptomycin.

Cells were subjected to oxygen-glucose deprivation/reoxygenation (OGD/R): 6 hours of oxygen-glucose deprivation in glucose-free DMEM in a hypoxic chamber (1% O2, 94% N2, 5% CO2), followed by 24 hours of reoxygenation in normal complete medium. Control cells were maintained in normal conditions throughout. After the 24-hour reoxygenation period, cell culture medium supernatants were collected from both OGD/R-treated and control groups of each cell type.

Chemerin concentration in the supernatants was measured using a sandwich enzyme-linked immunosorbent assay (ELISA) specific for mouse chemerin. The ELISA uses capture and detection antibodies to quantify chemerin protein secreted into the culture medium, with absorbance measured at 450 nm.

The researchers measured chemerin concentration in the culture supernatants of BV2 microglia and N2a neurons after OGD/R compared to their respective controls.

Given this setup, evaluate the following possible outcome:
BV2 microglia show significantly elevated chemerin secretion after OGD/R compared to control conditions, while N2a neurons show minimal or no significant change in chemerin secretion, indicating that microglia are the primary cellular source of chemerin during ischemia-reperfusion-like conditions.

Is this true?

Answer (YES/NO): NO